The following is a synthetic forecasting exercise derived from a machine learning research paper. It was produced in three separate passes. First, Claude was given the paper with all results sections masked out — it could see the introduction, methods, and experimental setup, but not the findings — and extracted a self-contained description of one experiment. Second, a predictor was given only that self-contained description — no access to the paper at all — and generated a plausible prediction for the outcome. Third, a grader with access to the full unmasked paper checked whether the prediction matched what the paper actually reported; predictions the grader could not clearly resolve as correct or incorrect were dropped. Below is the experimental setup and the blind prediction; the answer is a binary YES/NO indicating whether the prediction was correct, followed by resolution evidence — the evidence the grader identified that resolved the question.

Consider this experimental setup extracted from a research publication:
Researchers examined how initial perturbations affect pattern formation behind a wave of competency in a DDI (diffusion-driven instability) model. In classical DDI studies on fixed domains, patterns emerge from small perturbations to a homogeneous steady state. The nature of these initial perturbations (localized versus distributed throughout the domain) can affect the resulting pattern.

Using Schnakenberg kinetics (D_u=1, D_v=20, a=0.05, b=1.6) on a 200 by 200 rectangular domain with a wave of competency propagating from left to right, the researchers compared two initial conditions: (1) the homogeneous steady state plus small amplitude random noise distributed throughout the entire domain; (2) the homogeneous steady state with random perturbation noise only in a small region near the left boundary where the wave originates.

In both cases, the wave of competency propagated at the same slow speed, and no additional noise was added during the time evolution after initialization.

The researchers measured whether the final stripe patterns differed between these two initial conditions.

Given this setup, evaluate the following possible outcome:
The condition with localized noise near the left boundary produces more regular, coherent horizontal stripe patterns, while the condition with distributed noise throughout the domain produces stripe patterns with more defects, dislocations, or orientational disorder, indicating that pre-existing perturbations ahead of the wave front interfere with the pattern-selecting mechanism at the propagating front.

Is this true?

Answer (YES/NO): NO